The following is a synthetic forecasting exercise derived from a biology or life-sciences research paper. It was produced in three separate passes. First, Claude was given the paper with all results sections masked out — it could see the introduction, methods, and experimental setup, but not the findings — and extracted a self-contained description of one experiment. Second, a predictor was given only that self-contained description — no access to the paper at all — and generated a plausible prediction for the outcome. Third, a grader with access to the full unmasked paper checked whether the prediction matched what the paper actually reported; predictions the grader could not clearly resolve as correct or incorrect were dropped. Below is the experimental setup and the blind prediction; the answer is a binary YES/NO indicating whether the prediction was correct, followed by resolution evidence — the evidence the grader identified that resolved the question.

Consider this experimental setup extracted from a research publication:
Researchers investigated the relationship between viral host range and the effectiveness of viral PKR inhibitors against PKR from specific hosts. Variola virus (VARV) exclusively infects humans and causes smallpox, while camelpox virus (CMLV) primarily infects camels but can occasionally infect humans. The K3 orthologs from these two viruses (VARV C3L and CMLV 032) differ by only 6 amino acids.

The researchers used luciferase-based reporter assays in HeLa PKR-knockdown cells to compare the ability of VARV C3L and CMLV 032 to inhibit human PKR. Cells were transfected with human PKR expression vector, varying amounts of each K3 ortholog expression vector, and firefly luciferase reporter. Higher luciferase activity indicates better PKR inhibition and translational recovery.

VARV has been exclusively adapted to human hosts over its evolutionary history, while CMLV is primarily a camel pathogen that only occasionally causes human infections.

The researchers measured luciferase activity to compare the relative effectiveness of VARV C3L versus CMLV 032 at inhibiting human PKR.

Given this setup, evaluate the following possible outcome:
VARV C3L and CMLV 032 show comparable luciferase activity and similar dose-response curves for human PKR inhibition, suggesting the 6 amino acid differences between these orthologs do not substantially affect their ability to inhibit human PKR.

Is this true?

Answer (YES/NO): NO